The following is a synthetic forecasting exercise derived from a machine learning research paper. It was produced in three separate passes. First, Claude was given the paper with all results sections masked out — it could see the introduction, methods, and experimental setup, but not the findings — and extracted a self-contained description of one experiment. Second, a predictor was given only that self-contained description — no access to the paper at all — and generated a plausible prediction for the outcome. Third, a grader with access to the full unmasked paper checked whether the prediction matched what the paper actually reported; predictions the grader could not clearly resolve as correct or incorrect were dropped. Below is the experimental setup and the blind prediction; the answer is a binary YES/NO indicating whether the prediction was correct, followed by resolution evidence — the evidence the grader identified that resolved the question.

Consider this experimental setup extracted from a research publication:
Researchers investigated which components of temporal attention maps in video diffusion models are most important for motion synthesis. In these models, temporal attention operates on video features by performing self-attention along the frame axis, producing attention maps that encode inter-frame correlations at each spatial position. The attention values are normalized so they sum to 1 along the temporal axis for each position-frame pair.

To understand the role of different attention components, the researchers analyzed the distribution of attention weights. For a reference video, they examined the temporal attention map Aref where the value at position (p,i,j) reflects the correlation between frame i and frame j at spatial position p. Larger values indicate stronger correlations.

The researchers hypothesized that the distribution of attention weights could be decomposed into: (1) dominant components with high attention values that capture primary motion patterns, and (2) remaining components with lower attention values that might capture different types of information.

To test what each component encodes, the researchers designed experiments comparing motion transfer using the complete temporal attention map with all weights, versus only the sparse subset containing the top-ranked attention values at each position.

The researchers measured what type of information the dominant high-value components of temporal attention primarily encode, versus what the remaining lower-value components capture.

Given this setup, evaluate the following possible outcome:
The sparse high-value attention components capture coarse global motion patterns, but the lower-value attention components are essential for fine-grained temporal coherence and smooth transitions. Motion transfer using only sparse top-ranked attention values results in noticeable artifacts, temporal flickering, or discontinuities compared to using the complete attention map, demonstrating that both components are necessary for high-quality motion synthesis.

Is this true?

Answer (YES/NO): NO